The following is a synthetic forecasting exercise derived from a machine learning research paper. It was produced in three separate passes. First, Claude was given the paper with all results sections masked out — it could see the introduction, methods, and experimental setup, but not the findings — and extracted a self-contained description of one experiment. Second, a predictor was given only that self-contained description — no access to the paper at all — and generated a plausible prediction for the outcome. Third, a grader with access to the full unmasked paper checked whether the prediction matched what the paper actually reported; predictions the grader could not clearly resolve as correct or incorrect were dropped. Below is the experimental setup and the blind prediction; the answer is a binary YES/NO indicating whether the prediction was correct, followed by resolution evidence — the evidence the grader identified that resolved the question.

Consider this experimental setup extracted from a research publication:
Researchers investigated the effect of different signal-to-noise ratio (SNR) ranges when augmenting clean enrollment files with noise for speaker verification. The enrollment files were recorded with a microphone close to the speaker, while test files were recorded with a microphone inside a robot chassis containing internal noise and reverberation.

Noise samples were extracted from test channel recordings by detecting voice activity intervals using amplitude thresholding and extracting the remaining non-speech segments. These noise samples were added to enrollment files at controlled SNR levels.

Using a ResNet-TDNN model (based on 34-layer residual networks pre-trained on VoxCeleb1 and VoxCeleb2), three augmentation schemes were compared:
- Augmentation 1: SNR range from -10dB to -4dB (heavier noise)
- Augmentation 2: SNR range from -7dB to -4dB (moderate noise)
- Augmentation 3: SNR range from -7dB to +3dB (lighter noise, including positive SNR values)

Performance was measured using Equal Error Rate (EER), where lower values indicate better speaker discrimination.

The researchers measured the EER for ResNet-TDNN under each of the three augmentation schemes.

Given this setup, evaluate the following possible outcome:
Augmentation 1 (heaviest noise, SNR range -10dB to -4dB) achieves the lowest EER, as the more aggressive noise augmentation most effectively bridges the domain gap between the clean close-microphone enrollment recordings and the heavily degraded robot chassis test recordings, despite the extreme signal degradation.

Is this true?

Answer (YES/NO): YES